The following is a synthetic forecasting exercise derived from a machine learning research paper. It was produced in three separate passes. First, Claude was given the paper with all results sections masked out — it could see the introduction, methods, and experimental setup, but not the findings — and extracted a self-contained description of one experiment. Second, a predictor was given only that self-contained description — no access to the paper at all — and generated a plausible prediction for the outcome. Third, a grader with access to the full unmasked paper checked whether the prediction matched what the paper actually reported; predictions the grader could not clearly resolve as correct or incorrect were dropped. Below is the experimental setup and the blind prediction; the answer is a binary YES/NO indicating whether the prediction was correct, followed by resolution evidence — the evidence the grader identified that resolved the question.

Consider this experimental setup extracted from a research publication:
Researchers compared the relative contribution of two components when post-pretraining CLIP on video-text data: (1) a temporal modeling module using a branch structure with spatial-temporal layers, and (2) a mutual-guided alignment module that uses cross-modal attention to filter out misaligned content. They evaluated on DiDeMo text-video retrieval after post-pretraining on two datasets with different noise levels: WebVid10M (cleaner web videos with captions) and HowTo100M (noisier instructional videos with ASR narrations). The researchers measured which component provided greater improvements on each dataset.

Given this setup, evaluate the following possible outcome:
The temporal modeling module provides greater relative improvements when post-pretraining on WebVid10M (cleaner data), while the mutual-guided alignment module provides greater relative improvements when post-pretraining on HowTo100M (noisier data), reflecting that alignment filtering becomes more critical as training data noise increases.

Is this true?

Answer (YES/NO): YES